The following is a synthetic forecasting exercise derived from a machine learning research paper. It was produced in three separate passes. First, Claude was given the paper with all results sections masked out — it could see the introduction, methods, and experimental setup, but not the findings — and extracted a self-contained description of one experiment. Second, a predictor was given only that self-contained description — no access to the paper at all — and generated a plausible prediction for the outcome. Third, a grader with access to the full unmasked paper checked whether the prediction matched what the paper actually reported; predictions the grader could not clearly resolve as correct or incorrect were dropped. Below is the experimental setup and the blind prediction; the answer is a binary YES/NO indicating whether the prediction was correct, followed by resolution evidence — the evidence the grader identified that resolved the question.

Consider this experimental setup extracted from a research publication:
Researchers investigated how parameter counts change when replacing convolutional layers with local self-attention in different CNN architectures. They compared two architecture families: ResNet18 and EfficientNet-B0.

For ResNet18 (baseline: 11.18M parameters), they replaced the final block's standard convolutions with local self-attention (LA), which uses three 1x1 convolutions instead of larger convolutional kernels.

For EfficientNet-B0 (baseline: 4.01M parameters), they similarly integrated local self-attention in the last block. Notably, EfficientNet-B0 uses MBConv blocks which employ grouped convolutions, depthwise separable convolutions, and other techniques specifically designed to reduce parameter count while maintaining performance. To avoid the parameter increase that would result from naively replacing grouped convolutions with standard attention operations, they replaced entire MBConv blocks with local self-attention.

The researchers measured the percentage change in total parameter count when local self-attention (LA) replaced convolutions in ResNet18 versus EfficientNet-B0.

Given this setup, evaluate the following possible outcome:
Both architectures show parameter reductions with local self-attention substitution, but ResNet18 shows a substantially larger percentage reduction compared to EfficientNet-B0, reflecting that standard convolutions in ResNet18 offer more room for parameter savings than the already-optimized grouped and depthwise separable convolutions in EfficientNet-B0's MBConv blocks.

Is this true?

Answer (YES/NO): YES